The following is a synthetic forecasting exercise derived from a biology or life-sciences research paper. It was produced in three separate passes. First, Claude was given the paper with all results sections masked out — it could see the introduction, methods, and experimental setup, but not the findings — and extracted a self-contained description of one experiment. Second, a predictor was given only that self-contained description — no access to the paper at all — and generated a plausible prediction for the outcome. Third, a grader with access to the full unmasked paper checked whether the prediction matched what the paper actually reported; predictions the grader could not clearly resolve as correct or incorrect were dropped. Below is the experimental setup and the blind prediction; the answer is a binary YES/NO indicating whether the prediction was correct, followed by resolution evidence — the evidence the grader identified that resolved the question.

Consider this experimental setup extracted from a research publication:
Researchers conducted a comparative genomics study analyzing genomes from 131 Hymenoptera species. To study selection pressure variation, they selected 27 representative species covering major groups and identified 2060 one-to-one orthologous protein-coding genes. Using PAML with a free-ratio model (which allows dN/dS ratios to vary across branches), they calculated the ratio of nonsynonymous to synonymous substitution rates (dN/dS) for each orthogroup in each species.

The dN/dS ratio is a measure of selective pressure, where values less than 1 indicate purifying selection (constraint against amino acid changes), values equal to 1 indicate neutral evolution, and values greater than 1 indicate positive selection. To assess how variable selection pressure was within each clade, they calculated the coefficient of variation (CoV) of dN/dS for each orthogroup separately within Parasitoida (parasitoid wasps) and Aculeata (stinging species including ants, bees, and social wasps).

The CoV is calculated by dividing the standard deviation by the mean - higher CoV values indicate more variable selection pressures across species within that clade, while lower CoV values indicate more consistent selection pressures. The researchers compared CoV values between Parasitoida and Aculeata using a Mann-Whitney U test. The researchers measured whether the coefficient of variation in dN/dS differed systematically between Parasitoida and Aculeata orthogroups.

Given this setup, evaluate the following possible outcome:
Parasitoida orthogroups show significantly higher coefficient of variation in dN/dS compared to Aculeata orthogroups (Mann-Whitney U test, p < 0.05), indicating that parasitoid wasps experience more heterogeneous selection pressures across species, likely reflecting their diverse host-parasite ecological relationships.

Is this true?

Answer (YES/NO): YES